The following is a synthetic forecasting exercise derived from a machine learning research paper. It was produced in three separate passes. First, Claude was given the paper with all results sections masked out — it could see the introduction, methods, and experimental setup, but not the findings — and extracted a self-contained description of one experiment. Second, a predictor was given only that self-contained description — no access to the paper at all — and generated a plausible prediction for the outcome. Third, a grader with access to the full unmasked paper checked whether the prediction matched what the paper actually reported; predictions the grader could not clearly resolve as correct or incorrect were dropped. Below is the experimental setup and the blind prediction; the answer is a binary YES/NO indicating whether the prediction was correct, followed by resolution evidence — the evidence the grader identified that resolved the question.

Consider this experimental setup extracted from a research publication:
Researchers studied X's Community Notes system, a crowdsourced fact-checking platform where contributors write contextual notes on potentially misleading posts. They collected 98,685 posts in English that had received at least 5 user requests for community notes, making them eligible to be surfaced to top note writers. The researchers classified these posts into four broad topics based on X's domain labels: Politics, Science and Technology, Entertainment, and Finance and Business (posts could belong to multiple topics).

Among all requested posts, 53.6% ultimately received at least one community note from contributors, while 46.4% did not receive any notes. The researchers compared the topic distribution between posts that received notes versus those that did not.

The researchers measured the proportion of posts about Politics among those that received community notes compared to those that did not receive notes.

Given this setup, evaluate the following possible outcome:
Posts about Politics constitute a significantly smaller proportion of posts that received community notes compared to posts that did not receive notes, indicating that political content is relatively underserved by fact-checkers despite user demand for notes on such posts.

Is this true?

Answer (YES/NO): YES